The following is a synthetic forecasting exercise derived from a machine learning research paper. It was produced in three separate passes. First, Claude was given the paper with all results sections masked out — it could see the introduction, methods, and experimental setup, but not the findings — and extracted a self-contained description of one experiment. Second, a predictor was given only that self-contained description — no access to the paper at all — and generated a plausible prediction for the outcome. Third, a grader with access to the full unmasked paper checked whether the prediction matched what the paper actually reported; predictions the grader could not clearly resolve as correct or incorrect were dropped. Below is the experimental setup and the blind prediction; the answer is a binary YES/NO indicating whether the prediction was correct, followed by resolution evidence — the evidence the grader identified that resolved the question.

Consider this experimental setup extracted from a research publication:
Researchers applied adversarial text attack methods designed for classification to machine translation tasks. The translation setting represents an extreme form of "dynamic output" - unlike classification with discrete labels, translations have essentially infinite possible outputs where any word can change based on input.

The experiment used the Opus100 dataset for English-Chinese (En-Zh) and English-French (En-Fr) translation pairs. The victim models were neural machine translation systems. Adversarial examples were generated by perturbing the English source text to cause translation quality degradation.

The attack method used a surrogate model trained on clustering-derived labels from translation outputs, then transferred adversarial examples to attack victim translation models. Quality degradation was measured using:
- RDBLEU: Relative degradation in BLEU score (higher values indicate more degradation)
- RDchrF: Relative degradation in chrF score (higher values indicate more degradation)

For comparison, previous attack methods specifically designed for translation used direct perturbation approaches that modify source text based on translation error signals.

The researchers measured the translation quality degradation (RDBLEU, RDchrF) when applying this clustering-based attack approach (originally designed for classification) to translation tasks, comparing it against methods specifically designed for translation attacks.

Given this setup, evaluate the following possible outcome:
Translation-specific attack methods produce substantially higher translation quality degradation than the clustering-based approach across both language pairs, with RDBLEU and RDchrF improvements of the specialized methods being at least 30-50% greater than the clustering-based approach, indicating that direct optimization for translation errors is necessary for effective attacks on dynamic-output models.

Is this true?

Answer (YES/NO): NO